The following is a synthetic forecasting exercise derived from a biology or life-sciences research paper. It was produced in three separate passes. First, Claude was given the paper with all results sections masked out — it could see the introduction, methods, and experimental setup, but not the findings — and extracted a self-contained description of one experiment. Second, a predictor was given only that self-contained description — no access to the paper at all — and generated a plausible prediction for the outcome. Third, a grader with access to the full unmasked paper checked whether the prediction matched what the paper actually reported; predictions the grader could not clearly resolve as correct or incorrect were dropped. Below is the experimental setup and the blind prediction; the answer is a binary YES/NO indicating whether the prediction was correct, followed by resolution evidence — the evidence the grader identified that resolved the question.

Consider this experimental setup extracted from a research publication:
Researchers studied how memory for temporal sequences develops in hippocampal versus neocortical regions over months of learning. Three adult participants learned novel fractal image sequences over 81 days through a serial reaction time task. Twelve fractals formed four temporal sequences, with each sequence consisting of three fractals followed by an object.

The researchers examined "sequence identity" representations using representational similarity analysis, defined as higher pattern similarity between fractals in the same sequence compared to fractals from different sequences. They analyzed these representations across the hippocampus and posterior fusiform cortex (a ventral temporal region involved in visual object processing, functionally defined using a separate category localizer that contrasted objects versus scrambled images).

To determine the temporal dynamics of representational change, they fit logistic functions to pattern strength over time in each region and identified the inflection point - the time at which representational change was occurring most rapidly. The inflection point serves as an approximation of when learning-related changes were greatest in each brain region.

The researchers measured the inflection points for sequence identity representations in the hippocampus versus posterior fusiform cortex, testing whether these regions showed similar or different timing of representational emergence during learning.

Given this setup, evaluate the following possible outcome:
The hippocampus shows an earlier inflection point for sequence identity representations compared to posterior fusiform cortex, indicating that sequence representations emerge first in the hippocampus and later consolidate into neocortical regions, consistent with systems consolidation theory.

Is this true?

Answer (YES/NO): YES